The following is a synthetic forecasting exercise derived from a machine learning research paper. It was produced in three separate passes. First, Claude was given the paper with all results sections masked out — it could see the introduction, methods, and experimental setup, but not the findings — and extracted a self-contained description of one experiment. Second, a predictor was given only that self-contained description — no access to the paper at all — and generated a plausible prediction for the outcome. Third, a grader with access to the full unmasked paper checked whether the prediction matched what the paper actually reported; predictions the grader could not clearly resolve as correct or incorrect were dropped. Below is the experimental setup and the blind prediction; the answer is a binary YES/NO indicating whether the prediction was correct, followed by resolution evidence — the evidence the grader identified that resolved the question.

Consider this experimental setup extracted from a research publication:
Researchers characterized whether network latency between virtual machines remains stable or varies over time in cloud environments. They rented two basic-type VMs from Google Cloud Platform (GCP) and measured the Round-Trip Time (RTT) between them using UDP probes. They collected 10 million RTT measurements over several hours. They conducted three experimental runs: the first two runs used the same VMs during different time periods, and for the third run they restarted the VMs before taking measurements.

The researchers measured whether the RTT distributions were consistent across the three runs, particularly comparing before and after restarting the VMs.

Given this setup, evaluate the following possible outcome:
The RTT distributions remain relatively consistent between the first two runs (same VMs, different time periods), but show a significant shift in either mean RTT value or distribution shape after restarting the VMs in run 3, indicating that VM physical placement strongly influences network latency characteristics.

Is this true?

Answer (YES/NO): YES